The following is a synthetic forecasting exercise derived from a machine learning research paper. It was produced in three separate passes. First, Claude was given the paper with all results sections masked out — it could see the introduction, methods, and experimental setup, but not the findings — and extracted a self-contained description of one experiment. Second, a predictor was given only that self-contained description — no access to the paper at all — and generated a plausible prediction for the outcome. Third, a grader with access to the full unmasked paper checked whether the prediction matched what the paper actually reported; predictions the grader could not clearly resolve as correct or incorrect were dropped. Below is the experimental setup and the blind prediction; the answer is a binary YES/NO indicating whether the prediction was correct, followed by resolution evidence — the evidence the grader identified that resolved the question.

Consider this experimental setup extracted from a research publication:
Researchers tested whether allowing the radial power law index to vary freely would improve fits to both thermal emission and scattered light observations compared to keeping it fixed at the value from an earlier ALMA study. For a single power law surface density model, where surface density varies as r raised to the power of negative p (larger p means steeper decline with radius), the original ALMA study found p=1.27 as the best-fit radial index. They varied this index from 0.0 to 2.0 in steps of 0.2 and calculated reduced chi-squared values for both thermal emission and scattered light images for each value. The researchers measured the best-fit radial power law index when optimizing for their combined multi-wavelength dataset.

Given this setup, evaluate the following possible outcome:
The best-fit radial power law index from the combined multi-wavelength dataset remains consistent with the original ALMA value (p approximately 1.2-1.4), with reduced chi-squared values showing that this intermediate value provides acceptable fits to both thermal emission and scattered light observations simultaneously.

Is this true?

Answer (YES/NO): NO